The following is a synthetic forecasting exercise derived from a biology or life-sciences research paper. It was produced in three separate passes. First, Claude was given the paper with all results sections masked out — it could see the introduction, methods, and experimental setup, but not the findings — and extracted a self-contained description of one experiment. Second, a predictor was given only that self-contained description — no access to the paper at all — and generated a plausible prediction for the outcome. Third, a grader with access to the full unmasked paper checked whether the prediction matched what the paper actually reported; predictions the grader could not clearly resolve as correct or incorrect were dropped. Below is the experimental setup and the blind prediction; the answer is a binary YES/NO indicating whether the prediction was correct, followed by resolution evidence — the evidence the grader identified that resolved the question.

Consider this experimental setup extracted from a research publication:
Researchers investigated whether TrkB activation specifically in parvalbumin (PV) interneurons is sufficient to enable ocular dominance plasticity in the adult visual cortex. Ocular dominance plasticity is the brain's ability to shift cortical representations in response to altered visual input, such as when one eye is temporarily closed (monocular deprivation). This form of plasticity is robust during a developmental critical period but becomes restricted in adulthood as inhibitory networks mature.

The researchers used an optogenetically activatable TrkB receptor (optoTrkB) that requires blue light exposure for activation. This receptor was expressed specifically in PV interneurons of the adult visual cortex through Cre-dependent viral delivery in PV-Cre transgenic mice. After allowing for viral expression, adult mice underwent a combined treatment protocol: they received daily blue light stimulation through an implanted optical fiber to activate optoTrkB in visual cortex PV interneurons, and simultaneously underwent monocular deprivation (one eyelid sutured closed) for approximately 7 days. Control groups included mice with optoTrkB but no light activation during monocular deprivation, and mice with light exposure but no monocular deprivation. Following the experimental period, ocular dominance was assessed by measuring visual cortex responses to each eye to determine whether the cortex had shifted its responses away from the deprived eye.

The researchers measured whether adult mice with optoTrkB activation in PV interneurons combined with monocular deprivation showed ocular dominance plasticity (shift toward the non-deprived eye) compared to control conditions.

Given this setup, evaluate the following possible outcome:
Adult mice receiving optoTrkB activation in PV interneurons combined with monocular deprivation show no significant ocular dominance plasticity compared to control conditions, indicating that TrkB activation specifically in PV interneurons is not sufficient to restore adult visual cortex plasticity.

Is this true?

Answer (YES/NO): NO